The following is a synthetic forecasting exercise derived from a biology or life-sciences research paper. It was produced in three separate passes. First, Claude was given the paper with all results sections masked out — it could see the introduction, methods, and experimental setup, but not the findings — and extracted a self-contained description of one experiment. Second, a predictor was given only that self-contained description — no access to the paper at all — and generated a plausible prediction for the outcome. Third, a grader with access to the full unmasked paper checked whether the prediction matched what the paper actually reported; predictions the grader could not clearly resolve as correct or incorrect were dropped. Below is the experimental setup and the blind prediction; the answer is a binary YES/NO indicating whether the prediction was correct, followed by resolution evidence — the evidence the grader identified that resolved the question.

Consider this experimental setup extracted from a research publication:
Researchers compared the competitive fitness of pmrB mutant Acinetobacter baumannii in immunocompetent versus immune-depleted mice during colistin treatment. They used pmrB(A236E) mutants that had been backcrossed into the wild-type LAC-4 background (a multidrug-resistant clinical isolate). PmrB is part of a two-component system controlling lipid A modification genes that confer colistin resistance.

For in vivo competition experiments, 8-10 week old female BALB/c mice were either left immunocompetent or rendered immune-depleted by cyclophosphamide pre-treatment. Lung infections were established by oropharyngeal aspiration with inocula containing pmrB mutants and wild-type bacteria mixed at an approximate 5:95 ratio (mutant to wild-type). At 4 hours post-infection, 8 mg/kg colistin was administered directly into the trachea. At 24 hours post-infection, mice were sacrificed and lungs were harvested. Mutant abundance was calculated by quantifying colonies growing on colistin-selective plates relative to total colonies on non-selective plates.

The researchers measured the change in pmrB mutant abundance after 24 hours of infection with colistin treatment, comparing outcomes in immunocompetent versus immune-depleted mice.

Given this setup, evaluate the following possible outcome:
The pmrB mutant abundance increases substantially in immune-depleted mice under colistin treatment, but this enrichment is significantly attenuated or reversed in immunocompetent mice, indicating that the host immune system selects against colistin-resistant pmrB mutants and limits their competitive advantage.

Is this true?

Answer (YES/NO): NO